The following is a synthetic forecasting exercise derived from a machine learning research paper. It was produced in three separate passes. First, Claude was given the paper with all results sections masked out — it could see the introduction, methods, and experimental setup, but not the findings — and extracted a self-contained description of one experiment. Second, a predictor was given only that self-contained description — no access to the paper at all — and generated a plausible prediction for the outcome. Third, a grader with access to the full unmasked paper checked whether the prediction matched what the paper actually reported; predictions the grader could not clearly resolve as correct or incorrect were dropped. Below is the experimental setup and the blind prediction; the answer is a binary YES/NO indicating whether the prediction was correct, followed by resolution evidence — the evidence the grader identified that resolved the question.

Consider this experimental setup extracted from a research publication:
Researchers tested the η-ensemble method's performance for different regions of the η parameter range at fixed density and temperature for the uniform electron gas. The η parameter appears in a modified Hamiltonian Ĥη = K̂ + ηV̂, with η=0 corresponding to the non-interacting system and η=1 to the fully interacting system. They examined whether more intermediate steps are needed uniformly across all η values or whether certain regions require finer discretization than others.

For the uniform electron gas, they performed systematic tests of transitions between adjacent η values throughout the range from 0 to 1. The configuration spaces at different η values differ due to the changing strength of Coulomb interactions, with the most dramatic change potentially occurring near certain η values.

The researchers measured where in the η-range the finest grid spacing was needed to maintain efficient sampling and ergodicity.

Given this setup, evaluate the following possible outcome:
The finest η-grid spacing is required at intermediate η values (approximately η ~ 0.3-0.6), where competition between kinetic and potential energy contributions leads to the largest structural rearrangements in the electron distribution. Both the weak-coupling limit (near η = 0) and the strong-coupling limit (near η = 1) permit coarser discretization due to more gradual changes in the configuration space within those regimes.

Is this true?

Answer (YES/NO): NO